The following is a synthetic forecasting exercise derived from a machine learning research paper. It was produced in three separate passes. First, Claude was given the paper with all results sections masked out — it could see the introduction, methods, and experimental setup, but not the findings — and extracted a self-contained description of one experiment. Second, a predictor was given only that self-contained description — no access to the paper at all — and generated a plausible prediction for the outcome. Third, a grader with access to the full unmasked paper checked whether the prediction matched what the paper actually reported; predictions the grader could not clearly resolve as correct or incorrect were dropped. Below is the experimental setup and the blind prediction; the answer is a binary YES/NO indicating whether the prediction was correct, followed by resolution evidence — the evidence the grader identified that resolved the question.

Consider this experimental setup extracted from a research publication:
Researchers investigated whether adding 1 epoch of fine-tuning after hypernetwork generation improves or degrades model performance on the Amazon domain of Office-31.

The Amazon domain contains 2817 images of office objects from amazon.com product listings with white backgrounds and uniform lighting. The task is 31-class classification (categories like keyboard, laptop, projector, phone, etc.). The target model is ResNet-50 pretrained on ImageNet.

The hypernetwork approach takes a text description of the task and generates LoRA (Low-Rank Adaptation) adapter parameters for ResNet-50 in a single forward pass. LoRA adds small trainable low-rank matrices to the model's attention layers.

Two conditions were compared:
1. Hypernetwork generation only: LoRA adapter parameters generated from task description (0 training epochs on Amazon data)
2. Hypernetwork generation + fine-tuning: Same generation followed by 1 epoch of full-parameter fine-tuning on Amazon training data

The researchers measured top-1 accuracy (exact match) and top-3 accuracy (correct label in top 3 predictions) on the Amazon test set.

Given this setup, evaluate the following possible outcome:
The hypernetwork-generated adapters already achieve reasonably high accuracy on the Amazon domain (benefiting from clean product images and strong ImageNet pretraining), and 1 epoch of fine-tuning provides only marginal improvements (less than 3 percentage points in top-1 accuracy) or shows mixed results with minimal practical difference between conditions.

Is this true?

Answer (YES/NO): YES